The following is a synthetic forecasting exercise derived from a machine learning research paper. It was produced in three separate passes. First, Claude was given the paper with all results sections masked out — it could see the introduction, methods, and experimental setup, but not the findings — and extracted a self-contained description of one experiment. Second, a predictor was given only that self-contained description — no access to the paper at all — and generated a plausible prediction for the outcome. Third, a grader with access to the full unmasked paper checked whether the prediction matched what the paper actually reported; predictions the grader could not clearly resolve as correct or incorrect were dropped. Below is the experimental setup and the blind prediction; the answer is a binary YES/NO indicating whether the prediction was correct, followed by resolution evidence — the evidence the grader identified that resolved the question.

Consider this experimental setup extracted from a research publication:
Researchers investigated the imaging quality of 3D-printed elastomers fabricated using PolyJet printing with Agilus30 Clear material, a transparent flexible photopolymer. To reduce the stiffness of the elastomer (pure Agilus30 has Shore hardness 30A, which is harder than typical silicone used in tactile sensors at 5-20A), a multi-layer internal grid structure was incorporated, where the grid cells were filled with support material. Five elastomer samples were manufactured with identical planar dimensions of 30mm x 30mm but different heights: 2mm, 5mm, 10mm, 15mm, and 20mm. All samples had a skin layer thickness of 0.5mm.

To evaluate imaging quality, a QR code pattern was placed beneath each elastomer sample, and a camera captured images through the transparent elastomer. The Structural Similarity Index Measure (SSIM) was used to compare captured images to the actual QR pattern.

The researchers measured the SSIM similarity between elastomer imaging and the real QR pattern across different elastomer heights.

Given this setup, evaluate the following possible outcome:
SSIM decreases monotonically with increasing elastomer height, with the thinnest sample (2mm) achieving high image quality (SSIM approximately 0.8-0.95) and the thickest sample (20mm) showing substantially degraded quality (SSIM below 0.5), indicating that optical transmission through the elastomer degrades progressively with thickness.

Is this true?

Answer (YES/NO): NO